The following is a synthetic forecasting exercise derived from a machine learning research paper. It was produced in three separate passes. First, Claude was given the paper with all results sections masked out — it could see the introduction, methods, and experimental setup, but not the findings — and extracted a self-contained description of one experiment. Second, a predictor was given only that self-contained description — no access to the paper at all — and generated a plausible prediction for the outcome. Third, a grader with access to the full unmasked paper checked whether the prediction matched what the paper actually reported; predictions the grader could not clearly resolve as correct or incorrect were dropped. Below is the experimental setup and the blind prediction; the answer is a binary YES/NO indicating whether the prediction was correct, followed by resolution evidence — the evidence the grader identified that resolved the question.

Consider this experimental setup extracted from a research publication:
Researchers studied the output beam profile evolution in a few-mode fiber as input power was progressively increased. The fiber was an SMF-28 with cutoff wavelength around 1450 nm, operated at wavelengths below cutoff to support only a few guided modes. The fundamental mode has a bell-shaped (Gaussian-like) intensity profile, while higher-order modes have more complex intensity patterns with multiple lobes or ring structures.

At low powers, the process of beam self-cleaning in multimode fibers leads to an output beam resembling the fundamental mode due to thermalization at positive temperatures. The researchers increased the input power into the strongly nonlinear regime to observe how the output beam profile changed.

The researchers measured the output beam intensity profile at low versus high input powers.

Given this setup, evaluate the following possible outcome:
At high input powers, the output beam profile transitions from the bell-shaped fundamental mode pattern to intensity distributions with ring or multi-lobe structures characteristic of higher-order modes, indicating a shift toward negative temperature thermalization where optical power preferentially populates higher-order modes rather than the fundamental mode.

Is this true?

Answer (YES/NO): YES